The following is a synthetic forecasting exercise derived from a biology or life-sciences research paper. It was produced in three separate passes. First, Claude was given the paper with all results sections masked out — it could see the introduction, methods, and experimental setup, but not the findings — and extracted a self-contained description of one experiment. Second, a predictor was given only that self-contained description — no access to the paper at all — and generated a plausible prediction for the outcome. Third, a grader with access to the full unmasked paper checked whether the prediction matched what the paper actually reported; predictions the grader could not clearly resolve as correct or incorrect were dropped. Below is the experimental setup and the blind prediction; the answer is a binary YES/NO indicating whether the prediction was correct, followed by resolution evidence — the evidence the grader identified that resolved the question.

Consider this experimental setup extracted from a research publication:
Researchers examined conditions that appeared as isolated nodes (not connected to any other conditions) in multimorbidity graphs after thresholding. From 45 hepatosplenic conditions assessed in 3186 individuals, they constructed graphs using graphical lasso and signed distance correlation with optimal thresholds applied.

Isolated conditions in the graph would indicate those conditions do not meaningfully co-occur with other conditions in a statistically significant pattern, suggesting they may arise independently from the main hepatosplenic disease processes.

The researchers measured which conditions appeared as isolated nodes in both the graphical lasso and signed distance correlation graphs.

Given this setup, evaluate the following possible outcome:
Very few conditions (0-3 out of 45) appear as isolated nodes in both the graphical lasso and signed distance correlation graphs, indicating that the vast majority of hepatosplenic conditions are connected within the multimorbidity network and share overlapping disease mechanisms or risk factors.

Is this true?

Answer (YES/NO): NO